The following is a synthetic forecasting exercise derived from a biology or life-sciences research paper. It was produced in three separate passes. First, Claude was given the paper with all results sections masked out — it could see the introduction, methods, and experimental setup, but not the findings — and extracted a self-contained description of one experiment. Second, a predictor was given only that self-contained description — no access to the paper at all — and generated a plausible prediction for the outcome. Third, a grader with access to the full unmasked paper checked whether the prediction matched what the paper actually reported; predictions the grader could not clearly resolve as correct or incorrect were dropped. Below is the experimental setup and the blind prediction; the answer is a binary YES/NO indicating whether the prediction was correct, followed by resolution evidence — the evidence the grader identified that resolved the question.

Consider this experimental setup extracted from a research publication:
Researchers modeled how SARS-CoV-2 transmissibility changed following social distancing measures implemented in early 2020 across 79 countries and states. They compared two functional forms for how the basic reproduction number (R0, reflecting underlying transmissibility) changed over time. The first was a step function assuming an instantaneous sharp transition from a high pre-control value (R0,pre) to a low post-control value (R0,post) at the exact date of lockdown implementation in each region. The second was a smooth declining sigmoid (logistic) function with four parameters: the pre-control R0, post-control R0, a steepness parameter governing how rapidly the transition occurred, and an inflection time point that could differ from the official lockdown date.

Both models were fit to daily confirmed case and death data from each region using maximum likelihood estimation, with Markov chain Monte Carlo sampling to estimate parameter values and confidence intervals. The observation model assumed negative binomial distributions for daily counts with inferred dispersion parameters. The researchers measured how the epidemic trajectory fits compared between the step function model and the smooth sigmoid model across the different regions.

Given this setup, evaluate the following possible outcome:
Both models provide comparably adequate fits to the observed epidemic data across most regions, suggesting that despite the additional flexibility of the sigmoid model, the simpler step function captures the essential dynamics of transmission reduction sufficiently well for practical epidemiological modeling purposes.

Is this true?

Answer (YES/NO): NO